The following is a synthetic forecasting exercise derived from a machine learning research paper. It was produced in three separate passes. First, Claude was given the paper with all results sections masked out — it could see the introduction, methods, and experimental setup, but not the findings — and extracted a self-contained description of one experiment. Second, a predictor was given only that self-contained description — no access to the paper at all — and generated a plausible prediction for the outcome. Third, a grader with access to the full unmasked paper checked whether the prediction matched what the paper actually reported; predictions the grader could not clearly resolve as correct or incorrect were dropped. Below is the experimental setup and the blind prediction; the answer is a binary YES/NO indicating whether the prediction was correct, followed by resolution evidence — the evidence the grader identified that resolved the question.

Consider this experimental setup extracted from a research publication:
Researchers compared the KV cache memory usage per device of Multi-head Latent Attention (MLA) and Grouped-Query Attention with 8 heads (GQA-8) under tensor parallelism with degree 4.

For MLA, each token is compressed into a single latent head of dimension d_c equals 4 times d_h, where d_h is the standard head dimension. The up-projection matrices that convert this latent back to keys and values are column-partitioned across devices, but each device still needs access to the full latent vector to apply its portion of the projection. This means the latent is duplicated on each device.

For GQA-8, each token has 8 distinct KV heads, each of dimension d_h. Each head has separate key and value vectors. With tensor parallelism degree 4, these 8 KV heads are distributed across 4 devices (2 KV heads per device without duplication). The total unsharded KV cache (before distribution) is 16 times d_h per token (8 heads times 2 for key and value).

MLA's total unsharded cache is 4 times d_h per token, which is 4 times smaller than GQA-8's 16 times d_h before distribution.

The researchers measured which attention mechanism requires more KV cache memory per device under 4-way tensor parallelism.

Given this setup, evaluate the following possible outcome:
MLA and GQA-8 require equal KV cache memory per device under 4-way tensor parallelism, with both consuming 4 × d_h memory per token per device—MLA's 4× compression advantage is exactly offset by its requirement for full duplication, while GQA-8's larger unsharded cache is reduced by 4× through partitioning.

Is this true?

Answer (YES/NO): YES